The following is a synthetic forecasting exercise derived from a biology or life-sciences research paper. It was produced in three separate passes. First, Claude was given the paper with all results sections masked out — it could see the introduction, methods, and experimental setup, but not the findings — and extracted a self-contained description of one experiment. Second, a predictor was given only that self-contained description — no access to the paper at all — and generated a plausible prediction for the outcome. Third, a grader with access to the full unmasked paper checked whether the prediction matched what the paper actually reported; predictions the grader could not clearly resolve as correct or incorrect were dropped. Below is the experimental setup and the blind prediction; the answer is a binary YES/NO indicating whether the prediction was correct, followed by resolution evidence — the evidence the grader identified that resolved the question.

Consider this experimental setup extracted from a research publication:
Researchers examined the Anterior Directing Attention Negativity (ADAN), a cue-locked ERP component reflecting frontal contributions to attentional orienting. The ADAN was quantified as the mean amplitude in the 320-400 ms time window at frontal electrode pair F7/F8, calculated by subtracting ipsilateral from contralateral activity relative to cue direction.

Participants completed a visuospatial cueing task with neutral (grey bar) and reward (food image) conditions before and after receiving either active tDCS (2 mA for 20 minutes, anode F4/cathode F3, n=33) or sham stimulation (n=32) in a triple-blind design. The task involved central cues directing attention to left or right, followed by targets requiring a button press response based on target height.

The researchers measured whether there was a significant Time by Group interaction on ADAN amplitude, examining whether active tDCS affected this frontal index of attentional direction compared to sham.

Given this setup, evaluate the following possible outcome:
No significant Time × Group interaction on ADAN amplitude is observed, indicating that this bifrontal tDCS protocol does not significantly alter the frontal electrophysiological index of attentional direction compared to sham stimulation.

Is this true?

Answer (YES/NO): YES